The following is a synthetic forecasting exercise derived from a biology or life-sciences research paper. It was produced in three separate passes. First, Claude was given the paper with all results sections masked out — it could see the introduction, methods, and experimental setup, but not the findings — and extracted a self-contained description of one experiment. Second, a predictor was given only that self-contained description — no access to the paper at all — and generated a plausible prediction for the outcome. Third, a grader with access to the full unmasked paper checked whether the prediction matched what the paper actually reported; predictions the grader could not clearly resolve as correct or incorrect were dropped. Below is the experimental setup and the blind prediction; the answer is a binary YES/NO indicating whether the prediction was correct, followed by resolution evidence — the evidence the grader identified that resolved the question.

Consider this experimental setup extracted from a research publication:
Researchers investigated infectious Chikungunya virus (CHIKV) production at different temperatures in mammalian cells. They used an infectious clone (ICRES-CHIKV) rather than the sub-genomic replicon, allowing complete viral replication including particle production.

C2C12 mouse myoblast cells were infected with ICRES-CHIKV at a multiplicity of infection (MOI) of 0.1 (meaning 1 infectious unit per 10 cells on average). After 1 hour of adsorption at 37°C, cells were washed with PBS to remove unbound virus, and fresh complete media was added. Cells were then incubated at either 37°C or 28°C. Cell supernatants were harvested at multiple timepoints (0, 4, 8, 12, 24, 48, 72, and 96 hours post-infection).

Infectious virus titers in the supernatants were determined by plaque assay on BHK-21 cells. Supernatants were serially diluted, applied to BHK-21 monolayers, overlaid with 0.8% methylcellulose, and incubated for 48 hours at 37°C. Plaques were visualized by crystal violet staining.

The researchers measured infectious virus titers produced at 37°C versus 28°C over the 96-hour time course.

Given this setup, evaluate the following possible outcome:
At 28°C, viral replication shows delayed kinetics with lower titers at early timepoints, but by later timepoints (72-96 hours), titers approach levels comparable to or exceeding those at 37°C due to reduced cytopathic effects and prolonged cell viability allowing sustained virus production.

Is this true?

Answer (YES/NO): YES